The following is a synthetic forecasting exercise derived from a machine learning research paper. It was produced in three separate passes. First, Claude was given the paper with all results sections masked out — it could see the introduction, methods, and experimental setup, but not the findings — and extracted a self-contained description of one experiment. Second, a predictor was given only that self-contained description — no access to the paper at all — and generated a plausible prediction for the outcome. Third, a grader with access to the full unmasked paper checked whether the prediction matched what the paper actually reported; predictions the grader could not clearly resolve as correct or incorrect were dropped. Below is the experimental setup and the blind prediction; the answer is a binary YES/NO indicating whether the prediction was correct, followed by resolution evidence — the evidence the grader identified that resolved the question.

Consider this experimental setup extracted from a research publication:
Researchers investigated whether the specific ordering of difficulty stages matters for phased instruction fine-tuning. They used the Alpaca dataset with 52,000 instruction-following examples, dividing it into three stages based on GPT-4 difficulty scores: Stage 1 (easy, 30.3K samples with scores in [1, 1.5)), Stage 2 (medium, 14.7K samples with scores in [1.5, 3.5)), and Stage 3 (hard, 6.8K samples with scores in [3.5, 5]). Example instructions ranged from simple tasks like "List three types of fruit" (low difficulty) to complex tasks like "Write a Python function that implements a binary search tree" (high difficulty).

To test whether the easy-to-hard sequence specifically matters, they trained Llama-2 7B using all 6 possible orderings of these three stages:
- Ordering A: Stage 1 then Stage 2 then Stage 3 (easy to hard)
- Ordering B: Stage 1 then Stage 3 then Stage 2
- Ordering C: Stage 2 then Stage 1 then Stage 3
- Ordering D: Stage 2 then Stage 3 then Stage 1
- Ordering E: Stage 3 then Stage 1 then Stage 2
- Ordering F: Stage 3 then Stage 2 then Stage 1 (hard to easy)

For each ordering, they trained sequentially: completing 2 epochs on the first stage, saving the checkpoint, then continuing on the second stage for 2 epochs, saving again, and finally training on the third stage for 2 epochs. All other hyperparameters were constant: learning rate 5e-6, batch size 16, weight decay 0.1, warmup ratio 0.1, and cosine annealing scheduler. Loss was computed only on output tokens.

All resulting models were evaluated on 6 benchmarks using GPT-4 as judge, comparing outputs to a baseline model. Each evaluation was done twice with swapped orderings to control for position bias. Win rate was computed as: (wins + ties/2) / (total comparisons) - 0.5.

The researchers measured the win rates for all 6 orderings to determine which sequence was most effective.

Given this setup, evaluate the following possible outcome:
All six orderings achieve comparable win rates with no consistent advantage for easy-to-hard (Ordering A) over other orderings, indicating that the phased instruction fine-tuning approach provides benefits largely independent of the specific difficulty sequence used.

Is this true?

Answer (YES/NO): NO